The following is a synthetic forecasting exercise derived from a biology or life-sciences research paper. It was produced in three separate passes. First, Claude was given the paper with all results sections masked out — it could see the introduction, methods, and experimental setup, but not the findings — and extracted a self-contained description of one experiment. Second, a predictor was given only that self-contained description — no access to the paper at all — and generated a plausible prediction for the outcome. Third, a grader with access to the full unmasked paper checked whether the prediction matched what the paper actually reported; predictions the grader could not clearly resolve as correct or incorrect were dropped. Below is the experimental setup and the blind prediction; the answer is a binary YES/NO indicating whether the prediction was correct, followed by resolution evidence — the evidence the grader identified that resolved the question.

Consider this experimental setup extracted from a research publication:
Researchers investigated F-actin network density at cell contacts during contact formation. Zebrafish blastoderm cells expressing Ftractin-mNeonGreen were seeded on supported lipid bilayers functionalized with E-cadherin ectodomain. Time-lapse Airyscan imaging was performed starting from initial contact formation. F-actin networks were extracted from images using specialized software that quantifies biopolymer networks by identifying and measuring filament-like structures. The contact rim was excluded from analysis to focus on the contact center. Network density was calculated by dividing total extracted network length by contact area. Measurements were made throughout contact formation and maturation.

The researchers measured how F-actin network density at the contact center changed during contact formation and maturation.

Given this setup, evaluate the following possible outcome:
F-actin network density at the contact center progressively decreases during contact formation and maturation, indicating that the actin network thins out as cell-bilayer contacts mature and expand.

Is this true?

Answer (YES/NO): YES